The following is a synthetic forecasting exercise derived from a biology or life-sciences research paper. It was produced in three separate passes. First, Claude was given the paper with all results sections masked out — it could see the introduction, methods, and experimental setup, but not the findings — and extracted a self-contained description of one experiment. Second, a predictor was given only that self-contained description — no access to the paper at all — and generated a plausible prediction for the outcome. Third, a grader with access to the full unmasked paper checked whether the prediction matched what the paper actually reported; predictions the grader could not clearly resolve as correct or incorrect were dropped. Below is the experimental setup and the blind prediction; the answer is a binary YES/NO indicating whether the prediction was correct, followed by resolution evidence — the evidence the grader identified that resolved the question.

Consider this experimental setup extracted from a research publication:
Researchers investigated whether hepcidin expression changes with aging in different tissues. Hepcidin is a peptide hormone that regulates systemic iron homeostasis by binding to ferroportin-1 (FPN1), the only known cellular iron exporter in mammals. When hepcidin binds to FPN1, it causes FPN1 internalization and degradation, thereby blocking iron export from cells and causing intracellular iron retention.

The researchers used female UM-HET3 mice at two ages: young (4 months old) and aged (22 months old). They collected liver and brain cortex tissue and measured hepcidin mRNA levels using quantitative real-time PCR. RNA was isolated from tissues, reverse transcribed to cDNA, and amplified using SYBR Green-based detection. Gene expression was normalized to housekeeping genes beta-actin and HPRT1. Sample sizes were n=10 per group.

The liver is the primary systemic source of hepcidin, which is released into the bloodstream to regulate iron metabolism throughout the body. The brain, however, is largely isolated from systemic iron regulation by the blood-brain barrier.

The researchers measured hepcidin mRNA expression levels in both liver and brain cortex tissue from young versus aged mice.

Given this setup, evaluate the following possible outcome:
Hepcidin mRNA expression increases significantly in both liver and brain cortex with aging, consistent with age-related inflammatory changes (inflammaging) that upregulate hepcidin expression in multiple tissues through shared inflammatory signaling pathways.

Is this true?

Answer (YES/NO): NO